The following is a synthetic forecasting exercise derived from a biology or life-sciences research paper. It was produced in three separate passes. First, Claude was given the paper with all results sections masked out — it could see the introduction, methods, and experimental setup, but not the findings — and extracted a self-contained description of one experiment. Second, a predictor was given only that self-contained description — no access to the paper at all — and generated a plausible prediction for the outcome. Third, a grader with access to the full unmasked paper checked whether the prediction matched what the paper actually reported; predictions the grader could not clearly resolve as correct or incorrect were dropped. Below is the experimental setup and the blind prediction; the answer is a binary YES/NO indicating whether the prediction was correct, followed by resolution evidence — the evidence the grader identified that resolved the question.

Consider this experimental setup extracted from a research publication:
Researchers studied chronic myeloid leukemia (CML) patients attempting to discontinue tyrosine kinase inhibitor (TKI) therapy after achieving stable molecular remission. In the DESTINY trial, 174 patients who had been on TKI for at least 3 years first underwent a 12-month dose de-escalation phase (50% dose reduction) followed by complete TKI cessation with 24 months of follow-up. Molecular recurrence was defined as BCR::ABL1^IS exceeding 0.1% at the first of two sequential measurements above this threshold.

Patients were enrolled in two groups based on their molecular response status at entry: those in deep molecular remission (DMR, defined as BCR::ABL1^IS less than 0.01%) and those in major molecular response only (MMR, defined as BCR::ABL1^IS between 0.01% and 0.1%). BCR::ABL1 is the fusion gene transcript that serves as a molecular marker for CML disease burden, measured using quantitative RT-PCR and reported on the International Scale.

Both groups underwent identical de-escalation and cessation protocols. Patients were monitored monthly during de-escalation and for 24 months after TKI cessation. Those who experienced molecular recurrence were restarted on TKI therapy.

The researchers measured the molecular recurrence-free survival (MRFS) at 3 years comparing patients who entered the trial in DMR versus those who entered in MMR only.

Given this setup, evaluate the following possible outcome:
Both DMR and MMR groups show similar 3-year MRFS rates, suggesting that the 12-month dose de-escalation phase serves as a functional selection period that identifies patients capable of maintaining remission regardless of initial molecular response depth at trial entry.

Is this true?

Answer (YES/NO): NO